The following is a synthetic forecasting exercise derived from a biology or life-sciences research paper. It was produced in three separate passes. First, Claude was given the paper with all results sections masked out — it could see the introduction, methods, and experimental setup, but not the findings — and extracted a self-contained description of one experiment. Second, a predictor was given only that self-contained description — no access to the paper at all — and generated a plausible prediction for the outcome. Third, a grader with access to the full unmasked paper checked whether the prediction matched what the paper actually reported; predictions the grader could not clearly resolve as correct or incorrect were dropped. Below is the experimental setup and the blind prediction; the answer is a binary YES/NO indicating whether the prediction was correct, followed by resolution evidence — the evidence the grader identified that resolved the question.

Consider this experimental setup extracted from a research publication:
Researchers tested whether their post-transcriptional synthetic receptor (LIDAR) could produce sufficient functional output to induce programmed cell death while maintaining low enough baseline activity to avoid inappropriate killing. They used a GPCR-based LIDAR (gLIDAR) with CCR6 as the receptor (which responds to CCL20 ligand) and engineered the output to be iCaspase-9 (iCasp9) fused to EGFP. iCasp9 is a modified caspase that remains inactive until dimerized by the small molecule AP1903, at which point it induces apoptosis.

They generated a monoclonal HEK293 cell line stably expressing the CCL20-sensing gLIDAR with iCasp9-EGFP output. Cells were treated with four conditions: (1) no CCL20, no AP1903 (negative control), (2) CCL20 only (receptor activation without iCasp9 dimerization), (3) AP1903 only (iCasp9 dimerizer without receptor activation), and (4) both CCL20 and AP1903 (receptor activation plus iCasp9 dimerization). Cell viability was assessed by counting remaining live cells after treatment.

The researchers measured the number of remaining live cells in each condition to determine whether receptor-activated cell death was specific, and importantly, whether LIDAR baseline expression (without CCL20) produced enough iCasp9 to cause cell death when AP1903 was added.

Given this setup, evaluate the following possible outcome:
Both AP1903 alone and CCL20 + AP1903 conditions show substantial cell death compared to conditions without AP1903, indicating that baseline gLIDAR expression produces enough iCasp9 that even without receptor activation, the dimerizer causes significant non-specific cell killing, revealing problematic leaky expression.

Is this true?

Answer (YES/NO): NO